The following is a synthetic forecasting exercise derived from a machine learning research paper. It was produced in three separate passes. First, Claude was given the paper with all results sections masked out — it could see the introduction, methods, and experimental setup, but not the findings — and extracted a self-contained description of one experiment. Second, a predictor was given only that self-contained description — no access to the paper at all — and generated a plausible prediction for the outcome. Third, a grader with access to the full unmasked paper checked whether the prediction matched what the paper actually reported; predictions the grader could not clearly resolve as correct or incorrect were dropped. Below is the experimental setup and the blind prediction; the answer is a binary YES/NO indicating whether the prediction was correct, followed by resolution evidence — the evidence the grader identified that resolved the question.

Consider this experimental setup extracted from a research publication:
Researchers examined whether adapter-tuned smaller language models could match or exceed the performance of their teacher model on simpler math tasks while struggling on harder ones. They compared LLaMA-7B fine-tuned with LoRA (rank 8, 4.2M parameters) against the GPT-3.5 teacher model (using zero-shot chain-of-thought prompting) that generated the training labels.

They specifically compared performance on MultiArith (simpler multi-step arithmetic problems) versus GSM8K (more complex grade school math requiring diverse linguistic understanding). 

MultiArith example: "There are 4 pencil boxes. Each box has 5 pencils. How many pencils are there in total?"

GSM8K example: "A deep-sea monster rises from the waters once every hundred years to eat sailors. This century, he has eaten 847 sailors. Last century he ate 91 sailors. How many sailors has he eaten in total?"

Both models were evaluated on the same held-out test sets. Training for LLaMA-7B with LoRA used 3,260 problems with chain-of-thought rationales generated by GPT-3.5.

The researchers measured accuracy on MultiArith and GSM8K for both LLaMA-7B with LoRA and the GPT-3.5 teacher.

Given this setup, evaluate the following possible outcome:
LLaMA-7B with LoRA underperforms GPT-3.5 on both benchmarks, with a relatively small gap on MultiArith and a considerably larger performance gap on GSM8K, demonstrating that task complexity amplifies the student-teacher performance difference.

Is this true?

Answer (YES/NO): NO